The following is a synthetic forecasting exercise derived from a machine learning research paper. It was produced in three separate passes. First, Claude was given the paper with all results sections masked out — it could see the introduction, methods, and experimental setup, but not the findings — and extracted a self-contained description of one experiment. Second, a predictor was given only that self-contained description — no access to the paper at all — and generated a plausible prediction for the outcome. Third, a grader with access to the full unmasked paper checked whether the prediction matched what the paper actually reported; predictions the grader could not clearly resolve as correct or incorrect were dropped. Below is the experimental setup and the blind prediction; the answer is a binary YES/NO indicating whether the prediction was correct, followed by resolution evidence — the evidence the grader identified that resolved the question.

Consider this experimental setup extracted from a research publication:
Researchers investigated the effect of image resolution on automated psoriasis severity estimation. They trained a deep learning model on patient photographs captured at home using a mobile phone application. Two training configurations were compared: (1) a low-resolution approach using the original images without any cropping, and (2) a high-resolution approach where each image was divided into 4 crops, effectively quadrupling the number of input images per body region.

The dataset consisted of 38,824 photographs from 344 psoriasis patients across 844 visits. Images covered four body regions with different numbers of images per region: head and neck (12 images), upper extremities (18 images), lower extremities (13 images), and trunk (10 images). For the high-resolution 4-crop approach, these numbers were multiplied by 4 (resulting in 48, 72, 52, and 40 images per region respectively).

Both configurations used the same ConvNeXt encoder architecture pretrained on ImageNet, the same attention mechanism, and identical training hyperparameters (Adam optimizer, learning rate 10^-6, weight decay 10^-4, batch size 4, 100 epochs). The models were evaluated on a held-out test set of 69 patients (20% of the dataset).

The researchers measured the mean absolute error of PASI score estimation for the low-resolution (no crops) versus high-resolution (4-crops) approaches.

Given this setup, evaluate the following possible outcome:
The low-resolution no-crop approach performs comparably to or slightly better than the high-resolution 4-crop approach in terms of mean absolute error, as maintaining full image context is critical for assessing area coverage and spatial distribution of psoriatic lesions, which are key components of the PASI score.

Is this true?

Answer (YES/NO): NO